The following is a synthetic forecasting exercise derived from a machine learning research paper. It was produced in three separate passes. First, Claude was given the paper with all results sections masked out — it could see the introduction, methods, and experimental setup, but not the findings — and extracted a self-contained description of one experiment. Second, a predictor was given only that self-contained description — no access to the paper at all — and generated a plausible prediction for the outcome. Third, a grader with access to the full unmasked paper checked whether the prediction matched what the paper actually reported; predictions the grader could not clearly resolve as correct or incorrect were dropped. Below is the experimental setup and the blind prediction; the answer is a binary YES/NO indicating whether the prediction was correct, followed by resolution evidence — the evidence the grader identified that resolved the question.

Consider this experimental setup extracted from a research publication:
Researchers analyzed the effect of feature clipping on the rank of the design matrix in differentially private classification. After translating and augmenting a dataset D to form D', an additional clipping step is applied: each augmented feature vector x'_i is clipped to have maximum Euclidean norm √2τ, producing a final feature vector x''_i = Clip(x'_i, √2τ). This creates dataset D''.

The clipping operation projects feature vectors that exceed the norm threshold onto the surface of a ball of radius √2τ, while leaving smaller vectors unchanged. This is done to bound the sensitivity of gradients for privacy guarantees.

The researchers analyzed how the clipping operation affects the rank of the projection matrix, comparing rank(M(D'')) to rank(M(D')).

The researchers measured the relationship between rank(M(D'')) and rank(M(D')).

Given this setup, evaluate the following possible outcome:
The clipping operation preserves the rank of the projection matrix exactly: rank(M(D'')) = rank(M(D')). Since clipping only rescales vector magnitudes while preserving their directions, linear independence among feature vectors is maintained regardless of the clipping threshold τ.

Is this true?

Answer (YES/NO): YES